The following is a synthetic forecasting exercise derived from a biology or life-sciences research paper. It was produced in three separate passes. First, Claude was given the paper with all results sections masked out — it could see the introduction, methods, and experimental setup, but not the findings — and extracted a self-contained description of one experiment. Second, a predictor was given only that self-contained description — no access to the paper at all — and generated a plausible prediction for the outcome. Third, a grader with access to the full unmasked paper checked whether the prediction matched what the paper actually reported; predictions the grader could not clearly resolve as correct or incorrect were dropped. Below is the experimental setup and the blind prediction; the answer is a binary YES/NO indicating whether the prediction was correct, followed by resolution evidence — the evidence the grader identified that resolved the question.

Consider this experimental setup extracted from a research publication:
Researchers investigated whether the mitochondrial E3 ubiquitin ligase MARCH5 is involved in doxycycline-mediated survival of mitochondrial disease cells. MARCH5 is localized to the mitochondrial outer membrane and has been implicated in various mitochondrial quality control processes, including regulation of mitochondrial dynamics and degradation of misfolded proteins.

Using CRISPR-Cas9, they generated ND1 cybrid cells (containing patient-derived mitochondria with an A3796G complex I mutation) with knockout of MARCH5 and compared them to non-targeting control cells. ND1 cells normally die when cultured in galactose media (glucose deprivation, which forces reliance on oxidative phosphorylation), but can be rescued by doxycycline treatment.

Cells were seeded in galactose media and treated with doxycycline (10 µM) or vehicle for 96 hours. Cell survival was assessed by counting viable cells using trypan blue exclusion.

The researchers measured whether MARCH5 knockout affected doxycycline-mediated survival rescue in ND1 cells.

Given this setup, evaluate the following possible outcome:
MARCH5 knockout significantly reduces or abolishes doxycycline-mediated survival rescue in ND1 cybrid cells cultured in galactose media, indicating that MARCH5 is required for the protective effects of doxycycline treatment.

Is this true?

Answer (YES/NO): NO